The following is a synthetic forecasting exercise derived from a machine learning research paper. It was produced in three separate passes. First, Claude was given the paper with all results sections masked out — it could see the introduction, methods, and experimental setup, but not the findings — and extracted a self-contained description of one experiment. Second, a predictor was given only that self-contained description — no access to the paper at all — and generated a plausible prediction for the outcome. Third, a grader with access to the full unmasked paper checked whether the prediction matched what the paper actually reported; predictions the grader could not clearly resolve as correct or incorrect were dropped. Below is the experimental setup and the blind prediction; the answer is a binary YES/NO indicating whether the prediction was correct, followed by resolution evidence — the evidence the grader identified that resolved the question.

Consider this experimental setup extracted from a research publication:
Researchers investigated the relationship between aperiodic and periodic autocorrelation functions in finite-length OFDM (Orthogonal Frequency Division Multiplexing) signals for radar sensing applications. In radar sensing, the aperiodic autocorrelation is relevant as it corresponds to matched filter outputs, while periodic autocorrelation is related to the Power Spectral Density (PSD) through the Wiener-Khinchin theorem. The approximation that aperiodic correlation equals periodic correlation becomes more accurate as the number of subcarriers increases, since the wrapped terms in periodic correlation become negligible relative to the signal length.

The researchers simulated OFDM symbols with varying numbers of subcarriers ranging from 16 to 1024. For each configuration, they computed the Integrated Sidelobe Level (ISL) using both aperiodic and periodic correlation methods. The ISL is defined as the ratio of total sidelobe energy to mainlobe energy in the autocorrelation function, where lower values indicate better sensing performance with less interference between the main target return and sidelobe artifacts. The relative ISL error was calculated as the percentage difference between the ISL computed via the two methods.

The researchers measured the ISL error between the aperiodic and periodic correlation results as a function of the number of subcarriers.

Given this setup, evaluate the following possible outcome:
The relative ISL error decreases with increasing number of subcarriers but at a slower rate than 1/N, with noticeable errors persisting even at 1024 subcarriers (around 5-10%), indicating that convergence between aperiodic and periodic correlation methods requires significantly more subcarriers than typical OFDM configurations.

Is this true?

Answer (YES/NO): NO